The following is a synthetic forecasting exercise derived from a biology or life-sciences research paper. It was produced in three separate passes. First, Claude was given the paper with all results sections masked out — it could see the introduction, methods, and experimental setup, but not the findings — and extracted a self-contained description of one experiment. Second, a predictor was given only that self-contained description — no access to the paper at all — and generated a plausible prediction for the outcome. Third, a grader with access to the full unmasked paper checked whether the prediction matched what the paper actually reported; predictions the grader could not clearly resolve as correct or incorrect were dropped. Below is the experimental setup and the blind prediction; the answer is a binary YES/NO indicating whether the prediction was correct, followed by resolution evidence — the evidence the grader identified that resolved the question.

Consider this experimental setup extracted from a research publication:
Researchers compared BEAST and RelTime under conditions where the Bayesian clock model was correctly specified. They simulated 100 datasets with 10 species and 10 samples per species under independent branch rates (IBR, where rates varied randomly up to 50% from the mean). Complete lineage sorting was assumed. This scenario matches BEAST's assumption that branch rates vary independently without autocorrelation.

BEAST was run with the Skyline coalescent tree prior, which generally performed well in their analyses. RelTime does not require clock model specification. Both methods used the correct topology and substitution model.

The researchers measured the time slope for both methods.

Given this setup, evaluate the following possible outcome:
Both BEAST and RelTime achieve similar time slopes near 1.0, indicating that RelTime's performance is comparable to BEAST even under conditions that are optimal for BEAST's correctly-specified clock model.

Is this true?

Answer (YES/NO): YES